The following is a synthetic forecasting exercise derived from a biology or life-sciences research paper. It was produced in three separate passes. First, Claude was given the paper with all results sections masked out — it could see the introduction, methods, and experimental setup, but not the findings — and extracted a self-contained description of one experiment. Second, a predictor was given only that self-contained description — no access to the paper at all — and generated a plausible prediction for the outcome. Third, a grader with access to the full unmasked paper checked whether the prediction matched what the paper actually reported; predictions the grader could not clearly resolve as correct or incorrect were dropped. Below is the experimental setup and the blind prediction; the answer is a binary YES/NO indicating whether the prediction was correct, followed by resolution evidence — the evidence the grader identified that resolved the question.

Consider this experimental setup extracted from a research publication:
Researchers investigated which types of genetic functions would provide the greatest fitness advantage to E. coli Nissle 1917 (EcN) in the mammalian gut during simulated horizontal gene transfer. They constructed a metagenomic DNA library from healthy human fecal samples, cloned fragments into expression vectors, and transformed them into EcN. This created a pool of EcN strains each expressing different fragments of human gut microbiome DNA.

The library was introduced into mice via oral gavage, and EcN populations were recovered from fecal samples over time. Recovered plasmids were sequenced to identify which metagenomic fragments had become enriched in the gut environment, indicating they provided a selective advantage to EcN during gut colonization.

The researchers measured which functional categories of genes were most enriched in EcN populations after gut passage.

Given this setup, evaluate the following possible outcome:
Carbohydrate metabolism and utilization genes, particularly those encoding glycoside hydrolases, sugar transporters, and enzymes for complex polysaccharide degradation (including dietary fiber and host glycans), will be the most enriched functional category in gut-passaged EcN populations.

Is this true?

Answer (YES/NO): YES